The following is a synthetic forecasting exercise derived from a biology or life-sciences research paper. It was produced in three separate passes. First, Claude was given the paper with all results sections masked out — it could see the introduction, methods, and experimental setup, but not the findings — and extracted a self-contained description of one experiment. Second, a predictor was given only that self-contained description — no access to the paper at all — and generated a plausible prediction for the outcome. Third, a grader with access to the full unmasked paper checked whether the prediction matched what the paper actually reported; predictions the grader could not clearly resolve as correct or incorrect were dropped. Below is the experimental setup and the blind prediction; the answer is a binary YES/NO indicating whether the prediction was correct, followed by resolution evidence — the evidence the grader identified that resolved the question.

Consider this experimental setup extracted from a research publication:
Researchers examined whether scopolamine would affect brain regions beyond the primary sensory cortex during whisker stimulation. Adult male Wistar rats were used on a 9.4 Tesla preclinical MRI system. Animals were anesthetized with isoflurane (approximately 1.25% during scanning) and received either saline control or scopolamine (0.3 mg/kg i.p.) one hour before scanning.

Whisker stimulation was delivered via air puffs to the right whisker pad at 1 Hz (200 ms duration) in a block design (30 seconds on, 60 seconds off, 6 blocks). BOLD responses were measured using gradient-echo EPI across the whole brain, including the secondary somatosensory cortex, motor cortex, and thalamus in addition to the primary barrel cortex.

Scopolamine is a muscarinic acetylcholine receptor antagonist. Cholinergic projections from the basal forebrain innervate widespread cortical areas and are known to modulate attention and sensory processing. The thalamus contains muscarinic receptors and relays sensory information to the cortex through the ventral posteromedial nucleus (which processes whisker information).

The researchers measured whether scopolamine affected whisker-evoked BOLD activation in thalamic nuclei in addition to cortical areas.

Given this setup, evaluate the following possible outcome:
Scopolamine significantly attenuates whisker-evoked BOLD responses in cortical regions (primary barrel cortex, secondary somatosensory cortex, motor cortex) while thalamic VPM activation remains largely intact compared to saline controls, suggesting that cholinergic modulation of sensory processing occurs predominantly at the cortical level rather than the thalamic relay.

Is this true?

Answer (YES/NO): NO